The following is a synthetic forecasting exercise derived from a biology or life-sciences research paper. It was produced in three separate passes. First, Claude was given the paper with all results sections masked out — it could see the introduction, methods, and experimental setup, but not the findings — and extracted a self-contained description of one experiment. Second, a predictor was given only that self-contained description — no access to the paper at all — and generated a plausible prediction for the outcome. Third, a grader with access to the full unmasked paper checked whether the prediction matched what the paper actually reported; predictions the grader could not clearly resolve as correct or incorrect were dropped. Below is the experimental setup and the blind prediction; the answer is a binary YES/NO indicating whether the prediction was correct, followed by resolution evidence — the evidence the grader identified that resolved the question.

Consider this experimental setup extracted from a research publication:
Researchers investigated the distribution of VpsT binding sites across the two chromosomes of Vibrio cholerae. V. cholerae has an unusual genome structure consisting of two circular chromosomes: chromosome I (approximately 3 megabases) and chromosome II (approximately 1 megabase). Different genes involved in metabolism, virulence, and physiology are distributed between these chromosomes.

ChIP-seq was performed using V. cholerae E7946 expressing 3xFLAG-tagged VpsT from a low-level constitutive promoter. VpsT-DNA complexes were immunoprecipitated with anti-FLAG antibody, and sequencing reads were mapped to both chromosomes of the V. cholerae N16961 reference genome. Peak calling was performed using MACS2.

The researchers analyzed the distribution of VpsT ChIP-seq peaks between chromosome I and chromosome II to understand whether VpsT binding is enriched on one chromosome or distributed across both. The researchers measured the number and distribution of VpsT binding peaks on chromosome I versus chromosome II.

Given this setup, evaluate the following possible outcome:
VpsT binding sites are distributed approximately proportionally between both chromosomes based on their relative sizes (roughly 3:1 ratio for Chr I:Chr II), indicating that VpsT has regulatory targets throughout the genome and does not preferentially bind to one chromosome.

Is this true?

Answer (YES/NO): NO